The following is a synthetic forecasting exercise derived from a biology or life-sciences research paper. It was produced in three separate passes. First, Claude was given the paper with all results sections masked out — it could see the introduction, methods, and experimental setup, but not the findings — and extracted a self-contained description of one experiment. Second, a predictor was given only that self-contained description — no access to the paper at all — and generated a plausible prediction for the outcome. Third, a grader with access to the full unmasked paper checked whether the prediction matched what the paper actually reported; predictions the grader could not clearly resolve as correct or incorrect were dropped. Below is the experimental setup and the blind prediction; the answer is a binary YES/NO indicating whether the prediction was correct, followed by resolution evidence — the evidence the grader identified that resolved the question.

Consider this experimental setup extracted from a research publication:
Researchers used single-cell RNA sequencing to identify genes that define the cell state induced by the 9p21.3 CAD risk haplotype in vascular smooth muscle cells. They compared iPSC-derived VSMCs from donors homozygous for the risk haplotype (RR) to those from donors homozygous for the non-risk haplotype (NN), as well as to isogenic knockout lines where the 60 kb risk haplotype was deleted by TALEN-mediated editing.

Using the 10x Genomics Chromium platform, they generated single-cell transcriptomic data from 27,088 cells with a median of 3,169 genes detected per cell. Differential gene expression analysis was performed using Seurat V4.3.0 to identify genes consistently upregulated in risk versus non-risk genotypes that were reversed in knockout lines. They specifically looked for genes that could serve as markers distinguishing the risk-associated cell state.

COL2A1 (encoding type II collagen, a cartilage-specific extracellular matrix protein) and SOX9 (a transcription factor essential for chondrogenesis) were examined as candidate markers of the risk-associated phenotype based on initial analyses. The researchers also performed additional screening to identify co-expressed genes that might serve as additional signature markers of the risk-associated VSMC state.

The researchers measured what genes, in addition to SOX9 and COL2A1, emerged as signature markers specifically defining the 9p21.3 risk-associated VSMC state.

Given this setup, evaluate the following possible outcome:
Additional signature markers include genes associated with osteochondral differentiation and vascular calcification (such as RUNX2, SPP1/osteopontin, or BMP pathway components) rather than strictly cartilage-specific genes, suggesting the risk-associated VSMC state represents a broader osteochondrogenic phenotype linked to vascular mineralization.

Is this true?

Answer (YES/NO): NO